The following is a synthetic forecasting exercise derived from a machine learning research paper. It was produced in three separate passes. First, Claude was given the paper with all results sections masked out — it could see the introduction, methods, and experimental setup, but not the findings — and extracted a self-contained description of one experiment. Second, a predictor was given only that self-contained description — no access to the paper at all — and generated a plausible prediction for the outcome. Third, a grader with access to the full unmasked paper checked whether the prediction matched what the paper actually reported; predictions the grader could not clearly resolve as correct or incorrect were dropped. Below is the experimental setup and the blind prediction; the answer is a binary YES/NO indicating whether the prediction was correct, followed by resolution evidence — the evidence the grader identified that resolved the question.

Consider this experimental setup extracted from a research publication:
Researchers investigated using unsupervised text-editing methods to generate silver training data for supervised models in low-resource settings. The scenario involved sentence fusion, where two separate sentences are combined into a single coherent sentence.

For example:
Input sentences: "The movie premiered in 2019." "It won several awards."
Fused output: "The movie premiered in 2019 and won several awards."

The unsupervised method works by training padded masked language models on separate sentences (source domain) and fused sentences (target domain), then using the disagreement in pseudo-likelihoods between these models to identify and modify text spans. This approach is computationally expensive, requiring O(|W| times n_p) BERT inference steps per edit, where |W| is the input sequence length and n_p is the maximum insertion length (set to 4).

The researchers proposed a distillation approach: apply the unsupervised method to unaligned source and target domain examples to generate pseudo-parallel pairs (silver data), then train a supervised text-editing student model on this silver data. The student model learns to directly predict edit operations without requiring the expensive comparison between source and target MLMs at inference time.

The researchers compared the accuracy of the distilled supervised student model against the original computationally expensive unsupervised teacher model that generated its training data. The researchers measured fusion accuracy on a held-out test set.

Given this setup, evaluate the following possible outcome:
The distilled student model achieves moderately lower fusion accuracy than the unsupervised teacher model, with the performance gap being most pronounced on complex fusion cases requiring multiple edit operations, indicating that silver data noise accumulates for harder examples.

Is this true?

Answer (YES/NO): NO